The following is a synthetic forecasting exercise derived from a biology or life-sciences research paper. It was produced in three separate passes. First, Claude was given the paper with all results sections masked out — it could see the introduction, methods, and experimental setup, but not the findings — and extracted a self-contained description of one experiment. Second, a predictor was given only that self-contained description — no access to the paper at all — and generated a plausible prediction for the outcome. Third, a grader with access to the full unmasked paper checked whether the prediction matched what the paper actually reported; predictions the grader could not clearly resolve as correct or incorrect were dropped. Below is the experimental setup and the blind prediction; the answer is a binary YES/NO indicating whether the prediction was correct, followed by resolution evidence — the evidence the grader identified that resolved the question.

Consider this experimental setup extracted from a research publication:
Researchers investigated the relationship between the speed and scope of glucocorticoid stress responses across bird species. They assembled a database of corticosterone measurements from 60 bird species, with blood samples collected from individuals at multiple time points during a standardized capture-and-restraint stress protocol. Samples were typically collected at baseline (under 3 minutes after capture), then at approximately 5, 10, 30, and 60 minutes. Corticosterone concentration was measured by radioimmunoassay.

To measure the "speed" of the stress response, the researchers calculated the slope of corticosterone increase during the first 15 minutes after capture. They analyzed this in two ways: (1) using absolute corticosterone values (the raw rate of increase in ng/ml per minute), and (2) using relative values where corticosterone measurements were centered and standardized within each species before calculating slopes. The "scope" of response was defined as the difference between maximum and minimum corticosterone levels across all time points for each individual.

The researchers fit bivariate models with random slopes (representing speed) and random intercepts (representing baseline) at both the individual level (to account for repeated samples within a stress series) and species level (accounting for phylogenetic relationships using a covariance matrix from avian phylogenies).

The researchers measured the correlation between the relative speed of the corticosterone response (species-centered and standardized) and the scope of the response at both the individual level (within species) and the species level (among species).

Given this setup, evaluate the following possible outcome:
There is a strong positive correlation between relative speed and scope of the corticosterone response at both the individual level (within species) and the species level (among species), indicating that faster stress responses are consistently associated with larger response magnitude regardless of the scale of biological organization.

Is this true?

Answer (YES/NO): NO